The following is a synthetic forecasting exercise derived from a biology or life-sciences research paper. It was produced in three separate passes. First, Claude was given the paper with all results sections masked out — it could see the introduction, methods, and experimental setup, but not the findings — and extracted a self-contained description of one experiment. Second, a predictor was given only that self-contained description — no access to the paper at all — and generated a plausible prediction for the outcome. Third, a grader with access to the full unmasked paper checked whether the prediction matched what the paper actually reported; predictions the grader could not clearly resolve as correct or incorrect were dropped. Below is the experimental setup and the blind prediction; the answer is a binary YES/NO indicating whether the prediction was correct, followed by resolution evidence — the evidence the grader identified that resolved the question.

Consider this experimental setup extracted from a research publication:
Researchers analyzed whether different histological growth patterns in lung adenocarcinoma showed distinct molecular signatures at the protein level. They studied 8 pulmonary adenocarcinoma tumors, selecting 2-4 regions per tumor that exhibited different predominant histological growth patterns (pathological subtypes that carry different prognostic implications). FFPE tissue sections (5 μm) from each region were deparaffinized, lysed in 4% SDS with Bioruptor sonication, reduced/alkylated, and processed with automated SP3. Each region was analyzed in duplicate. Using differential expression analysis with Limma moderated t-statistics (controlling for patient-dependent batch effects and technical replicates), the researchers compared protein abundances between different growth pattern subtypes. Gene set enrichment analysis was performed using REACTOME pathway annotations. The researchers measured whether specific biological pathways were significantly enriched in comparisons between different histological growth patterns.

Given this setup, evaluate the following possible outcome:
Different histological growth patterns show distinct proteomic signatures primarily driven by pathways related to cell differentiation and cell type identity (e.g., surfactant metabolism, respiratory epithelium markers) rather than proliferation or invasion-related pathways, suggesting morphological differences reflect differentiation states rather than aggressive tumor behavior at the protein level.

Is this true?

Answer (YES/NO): NO